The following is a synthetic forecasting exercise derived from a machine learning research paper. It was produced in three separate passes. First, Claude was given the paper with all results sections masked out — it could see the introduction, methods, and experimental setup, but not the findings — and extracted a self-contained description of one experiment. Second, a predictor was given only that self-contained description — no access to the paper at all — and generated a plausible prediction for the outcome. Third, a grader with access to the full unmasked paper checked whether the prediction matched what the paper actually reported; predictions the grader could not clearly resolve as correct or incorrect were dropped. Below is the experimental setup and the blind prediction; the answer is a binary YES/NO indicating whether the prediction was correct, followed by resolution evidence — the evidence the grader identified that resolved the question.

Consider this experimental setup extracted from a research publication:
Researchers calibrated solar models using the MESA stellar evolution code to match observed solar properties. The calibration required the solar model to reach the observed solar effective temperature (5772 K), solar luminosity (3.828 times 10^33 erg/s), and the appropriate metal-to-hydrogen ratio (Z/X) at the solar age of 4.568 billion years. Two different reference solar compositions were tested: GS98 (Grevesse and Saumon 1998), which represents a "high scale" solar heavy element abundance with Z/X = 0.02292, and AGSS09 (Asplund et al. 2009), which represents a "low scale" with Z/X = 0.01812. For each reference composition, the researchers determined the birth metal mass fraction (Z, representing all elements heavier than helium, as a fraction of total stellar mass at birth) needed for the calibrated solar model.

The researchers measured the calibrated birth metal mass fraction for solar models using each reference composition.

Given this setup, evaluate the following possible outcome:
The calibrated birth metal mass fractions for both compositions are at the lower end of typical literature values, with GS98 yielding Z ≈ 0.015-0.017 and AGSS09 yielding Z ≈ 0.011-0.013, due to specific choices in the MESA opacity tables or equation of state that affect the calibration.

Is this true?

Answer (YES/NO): NO